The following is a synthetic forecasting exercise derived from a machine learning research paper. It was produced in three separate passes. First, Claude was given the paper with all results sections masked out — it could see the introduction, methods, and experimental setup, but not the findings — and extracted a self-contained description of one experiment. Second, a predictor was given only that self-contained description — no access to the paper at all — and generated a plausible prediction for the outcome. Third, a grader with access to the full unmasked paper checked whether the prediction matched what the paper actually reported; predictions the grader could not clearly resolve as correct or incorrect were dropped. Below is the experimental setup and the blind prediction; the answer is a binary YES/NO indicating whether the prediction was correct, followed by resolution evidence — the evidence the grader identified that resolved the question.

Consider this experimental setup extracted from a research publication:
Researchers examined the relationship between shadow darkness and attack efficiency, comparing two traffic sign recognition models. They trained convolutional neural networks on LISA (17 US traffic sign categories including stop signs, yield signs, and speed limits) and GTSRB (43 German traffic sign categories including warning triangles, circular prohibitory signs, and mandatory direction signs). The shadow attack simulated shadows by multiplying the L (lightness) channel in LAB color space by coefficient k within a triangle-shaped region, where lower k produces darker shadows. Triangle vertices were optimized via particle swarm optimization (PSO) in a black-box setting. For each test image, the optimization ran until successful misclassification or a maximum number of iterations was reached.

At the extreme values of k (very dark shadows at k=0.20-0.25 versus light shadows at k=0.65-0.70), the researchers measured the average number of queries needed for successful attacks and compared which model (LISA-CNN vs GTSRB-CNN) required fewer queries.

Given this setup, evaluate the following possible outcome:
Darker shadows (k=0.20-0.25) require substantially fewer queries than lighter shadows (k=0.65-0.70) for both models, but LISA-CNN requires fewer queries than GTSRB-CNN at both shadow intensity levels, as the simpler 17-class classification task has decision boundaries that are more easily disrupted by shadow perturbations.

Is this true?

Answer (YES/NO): NO